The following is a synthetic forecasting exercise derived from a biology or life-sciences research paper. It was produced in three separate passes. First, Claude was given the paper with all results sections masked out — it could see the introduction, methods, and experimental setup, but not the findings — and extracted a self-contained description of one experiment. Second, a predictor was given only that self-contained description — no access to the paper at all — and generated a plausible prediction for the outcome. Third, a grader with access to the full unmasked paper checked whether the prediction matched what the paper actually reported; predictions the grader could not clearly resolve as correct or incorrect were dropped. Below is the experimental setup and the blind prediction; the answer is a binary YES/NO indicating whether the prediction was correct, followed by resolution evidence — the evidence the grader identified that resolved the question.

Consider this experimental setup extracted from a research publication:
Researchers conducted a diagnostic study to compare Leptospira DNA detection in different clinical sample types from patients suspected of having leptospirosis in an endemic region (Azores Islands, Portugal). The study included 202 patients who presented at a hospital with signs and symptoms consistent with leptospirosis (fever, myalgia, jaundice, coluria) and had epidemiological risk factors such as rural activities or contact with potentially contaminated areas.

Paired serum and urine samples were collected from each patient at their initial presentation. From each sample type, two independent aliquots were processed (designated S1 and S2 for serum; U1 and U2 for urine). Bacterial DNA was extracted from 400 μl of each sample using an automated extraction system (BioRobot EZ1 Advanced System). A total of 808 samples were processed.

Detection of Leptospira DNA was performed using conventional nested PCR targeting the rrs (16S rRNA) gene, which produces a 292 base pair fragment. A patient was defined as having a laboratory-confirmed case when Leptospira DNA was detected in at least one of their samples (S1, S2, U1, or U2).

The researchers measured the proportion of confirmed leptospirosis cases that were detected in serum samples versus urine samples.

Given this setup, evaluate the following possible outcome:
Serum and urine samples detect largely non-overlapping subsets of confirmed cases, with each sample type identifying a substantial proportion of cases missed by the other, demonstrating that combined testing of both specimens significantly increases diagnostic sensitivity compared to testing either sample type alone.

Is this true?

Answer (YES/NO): NO